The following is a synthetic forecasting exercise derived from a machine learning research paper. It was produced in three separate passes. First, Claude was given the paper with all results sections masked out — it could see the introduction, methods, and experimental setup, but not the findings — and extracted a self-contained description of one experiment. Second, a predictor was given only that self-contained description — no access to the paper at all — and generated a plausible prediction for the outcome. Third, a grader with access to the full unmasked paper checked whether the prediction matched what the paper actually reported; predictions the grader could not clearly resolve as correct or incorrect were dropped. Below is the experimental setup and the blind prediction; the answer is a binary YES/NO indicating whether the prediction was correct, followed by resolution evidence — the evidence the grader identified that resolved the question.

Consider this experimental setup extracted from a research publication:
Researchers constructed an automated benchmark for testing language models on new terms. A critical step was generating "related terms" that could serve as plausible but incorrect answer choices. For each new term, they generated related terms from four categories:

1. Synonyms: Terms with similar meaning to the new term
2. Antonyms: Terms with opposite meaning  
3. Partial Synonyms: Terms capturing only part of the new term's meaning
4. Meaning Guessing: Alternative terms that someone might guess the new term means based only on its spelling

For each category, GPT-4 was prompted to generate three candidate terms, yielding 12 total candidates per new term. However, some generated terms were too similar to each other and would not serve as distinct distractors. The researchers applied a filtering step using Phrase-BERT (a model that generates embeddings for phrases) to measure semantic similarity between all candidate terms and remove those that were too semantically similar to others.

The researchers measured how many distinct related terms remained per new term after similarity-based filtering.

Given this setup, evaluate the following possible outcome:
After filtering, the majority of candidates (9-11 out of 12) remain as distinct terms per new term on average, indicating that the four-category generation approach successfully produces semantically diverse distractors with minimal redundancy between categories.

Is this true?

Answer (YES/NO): NO